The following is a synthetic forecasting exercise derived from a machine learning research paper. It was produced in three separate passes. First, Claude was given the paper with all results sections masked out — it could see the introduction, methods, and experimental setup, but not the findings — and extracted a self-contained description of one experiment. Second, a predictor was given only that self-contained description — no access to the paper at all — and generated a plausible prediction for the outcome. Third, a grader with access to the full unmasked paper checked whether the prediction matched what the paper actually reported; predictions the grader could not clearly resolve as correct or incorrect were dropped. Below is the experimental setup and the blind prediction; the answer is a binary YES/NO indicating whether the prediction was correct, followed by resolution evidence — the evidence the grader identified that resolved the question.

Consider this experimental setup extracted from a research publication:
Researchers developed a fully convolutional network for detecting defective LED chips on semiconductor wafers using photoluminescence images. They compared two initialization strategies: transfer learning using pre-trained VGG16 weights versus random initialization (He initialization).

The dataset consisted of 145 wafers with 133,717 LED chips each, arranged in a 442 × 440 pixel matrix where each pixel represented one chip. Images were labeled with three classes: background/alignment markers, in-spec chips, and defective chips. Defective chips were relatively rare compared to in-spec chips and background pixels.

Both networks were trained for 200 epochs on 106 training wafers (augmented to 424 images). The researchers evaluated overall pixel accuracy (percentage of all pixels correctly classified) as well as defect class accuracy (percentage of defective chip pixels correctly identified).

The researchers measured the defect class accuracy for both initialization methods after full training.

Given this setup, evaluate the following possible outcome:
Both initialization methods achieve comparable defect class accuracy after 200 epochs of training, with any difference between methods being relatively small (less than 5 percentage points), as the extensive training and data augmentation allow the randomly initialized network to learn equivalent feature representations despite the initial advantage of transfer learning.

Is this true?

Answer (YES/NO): YES